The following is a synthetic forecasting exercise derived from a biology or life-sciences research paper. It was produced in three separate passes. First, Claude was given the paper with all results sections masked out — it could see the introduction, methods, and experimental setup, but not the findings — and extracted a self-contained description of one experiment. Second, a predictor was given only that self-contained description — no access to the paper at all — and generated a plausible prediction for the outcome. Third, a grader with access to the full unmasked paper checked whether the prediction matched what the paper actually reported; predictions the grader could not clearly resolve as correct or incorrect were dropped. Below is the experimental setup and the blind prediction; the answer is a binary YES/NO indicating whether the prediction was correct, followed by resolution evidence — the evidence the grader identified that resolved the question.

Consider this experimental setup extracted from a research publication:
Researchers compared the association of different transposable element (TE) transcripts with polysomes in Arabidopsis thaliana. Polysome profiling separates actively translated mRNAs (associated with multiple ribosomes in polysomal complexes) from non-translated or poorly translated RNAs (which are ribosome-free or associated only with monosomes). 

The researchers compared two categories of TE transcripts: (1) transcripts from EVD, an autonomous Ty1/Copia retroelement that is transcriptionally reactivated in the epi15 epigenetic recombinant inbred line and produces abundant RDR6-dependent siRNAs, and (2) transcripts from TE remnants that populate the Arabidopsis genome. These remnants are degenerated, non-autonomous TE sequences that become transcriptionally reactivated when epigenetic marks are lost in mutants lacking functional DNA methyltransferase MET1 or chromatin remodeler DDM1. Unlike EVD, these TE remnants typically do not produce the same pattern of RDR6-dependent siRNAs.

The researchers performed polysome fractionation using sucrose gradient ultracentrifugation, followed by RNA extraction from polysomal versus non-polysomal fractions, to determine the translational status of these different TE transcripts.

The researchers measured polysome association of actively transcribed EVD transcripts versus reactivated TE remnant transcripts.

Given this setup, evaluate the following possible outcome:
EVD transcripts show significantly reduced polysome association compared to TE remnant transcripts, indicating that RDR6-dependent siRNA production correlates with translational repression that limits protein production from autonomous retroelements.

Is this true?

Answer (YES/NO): NO